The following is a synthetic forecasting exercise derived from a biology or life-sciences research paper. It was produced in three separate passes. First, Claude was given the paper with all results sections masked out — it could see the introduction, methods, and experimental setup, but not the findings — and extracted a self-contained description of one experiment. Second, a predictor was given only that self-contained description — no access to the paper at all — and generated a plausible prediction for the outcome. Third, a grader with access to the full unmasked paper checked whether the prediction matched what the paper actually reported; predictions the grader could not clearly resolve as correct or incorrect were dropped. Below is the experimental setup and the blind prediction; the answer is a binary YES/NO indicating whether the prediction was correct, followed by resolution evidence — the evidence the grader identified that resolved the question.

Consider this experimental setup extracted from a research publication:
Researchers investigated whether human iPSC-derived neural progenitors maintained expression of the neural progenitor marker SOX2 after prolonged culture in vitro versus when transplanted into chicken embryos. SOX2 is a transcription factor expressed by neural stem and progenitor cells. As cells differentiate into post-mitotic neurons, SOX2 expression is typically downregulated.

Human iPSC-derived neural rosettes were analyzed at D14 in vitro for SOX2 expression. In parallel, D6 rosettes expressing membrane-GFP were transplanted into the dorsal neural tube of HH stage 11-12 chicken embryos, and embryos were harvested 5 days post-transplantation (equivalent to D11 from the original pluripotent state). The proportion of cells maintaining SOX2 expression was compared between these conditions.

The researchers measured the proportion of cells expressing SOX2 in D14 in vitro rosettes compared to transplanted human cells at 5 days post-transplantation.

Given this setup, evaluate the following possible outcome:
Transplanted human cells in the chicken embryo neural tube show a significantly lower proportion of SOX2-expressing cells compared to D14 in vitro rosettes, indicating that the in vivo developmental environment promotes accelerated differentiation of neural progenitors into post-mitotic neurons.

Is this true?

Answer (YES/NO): NO